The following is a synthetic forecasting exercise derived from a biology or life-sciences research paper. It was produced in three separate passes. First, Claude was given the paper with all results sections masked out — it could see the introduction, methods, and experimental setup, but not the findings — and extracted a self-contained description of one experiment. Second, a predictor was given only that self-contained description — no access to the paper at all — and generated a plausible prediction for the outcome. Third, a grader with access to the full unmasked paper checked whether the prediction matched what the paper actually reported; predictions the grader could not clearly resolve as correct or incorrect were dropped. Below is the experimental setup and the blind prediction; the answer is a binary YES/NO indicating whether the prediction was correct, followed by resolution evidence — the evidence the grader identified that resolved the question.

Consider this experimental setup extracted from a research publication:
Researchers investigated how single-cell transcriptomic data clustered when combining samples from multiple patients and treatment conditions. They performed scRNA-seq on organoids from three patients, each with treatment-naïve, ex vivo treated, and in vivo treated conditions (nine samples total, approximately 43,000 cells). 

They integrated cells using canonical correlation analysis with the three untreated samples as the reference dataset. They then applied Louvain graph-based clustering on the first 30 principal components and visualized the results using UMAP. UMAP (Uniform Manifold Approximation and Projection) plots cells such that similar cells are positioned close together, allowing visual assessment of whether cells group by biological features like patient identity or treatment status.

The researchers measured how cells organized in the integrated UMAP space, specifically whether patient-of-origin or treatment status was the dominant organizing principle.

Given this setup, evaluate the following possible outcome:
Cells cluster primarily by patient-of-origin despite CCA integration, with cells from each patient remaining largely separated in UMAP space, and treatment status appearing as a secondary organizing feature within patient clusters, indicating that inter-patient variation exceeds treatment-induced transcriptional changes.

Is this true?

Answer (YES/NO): YES